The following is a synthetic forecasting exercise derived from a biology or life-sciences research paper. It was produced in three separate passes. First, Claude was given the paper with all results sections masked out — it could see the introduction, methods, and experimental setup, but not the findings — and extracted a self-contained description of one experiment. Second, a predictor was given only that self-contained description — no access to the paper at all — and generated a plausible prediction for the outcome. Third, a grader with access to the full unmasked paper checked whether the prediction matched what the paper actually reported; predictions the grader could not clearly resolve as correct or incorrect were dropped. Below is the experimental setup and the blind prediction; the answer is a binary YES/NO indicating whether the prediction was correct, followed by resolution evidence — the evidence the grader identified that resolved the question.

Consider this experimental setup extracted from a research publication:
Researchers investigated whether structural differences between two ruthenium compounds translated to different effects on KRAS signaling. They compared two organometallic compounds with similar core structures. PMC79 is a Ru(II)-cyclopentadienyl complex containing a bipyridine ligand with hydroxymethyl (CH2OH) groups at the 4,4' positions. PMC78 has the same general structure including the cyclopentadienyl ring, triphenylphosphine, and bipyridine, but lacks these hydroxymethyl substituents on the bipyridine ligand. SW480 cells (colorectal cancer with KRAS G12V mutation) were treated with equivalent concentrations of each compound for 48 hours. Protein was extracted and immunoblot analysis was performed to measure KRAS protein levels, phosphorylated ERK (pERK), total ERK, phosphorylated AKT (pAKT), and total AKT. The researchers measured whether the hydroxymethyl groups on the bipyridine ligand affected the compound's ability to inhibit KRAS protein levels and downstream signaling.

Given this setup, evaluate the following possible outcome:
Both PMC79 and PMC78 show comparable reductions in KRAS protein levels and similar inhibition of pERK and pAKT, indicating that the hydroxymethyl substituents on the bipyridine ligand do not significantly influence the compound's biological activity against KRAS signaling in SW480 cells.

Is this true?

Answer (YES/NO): NO